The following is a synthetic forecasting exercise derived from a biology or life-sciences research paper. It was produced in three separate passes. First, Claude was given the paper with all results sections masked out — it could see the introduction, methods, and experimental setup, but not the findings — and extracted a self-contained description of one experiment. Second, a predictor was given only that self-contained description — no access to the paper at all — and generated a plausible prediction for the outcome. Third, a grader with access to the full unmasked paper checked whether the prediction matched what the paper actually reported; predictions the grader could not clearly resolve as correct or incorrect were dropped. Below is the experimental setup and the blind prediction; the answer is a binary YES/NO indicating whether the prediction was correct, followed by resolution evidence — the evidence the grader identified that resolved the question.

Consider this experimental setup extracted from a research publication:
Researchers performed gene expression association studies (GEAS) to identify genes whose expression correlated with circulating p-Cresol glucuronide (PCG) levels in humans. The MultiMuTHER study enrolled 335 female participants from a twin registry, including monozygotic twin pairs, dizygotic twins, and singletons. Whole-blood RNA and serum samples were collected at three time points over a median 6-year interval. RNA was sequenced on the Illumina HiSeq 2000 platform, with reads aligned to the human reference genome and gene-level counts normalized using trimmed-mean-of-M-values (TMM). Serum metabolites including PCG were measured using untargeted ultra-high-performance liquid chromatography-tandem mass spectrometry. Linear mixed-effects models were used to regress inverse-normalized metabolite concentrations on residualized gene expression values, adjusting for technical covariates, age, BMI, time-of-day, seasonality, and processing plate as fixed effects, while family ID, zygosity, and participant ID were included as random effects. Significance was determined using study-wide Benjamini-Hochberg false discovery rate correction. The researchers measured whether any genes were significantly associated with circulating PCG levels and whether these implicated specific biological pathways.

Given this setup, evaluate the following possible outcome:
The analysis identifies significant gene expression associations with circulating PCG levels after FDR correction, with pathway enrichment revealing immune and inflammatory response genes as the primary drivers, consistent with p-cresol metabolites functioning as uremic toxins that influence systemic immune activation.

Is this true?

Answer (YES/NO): YES